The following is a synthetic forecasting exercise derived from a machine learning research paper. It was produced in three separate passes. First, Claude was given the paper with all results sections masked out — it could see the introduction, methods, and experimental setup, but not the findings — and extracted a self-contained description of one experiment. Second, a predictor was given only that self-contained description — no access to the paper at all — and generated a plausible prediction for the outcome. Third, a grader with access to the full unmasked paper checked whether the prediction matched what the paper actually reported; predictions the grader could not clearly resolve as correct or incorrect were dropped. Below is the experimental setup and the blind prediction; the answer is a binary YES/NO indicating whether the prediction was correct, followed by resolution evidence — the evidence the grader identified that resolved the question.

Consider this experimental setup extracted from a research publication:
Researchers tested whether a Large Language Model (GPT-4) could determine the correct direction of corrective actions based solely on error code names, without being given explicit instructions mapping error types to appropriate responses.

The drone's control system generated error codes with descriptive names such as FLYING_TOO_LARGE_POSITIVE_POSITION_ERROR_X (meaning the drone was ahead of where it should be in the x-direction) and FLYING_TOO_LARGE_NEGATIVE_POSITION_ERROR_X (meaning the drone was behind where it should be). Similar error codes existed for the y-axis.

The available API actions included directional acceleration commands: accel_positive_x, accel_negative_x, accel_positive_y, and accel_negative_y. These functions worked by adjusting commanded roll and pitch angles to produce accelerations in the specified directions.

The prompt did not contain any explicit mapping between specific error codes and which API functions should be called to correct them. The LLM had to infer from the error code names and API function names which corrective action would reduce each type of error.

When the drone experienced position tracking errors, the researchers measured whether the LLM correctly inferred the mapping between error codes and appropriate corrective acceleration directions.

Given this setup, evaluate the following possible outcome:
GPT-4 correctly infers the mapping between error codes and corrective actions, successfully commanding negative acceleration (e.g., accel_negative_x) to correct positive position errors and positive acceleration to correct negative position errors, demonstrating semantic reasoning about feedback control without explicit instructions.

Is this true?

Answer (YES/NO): YES